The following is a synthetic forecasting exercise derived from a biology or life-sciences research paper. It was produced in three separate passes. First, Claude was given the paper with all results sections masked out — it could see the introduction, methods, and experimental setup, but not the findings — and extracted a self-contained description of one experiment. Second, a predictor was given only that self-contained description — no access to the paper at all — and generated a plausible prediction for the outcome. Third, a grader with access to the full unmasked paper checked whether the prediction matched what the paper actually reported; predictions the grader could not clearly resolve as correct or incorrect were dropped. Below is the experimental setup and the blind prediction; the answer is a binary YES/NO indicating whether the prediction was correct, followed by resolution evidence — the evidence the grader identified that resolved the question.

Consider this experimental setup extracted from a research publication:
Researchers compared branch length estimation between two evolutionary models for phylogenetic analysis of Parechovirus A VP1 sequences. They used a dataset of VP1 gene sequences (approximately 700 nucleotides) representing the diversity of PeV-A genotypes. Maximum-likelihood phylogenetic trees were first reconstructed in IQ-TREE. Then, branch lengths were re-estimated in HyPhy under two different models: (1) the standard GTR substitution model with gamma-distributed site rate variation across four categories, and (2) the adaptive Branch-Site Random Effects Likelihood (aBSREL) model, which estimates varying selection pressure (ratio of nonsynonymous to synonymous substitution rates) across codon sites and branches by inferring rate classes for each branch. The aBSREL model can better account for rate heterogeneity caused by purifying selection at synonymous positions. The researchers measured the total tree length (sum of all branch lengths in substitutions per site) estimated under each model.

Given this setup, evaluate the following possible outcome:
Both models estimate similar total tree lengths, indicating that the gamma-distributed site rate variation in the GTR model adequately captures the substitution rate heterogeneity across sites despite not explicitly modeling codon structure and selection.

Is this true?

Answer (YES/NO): NO